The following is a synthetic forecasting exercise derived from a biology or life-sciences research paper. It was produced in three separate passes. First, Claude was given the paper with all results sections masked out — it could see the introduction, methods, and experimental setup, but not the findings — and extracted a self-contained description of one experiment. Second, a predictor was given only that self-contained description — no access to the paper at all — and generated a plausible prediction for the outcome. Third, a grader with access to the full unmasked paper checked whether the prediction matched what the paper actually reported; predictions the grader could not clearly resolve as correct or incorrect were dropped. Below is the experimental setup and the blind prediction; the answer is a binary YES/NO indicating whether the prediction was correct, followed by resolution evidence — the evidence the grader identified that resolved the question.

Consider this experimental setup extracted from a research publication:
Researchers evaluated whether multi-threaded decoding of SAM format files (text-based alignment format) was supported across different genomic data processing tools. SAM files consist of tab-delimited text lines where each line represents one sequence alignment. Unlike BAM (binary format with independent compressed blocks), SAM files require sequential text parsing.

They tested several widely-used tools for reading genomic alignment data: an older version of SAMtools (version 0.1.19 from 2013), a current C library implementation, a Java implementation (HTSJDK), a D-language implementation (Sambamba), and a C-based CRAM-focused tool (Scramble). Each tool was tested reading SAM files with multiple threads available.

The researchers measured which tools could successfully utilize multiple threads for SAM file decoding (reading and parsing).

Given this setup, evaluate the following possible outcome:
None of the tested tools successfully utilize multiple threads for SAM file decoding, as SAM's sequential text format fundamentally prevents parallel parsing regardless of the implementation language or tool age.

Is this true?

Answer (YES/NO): NO